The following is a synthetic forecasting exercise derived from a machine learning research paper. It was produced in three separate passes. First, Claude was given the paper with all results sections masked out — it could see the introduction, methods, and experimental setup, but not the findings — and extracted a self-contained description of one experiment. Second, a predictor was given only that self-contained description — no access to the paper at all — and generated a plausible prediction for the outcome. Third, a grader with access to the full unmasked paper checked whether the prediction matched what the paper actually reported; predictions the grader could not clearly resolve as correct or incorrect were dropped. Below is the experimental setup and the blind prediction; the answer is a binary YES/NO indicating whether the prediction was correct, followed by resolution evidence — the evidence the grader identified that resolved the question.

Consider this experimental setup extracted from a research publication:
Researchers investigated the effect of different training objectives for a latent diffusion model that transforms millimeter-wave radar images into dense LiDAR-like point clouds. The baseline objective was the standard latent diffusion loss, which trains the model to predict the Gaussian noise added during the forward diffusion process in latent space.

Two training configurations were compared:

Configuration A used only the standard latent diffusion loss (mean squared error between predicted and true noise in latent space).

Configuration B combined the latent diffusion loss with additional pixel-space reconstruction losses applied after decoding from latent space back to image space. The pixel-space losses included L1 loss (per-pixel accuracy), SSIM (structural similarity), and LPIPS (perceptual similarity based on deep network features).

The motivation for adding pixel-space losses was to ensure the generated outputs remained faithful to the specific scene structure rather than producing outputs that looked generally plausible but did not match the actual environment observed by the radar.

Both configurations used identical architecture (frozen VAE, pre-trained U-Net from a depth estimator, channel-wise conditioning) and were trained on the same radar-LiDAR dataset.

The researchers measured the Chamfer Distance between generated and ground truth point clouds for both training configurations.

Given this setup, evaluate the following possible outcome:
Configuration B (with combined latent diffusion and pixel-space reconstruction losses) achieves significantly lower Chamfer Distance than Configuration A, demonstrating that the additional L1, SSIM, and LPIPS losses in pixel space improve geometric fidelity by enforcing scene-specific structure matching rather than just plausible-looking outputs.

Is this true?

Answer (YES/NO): YES